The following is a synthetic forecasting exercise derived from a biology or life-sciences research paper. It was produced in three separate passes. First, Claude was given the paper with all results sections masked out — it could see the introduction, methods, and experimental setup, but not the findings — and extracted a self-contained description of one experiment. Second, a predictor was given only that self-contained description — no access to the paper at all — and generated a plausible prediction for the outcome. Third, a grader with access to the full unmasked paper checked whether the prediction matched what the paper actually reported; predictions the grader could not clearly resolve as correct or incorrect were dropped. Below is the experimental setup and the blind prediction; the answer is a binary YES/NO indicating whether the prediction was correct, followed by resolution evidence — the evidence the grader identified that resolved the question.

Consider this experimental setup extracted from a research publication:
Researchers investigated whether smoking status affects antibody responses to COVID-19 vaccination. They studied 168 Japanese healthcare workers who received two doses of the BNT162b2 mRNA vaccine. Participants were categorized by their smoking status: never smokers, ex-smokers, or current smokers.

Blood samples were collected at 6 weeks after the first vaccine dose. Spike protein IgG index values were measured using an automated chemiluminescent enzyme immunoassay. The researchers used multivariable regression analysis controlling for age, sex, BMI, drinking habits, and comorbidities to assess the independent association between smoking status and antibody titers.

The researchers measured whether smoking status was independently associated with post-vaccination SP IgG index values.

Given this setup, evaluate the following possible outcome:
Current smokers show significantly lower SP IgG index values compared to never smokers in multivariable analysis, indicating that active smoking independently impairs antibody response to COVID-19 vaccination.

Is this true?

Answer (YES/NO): NO